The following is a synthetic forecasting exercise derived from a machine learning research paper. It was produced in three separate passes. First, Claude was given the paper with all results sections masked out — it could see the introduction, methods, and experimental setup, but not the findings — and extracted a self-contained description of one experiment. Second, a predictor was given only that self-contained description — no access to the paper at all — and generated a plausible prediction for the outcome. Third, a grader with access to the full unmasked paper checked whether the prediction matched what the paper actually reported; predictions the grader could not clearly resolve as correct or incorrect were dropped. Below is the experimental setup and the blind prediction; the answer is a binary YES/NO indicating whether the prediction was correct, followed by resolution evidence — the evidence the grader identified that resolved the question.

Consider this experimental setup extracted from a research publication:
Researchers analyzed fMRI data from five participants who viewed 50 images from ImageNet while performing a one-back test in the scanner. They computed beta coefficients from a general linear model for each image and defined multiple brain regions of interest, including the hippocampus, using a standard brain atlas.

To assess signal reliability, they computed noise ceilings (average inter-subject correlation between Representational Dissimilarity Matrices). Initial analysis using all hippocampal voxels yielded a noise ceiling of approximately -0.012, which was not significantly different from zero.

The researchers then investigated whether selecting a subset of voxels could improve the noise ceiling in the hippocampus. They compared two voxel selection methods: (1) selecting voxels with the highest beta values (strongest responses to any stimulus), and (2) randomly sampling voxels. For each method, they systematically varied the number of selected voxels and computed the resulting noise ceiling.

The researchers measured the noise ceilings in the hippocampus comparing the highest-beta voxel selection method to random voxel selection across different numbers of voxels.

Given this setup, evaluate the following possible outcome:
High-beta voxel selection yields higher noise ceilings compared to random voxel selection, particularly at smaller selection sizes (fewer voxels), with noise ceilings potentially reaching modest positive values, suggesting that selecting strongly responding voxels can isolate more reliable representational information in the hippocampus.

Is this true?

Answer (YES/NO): YES